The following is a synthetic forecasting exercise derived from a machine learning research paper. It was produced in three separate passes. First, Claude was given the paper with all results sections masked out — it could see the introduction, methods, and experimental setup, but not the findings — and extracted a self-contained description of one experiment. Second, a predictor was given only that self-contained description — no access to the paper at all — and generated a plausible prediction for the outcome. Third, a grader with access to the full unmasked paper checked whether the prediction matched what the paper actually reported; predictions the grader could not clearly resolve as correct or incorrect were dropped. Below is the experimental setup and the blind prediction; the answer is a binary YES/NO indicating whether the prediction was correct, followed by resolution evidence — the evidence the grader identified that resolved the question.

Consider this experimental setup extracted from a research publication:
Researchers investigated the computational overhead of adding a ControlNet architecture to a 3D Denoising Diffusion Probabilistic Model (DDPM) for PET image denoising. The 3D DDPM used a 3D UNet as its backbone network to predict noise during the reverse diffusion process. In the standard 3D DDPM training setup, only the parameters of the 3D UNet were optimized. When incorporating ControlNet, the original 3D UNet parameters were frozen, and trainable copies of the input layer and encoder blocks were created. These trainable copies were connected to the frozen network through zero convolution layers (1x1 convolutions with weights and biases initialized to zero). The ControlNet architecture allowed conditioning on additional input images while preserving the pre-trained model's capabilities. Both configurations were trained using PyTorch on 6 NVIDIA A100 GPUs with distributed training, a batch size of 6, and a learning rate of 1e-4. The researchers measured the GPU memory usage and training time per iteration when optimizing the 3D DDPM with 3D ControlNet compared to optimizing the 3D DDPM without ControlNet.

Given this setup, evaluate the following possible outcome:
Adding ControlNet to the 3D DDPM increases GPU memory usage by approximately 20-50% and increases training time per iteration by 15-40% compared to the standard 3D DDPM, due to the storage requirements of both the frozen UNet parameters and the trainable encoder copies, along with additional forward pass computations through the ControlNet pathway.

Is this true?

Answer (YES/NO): YES